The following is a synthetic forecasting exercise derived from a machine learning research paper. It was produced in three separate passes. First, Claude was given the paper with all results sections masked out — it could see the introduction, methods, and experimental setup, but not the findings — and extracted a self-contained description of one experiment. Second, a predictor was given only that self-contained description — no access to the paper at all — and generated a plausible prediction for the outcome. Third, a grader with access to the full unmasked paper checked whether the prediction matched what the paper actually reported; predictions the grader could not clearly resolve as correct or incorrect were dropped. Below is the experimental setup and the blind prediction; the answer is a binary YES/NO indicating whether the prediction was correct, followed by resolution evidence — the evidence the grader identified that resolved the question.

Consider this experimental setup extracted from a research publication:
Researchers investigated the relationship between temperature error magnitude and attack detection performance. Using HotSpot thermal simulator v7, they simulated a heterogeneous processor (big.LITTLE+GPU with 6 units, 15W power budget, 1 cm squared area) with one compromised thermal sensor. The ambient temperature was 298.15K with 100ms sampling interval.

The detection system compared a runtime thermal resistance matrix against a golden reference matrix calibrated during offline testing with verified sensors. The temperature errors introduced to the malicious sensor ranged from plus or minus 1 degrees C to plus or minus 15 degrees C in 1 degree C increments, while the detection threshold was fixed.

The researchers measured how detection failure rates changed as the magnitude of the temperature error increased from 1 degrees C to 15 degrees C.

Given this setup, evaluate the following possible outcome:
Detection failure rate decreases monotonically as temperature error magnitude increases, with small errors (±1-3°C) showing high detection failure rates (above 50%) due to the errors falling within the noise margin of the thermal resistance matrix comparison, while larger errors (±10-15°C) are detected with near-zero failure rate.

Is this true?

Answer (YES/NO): NO